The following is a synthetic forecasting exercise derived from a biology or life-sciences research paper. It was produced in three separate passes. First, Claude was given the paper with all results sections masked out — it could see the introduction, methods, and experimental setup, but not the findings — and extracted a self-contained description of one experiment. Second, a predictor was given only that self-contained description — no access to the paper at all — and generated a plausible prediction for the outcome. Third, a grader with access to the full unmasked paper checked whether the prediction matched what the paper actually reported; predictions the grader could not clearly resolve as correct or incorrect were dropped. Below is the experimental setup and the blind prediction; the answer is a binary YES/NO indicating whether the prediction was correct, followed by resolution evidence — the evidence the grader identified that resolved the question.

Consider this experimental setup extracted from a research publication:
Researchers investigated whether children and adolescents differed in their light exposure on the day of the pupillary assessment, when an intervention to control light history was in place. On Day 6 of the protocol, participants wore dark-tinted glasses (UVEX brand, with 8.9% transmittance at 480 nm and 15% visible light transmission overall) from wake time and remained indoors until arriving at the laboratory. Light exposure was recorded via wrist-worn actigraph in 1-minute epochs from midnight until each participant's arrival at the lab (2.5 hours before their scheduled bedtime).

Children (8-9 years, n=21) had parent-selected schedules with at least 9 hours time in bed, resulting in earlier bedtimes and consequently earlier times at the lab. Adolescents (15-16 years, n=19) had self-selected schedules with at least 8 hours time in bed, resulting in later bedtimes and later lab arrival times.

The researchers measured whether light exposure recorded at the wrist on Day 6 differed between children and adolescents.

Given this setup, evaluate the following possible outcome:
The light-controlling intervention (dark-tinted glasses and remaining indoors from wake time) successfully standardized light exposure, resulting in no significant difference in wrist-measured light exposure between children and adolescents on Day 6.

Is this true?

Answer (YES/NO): YES